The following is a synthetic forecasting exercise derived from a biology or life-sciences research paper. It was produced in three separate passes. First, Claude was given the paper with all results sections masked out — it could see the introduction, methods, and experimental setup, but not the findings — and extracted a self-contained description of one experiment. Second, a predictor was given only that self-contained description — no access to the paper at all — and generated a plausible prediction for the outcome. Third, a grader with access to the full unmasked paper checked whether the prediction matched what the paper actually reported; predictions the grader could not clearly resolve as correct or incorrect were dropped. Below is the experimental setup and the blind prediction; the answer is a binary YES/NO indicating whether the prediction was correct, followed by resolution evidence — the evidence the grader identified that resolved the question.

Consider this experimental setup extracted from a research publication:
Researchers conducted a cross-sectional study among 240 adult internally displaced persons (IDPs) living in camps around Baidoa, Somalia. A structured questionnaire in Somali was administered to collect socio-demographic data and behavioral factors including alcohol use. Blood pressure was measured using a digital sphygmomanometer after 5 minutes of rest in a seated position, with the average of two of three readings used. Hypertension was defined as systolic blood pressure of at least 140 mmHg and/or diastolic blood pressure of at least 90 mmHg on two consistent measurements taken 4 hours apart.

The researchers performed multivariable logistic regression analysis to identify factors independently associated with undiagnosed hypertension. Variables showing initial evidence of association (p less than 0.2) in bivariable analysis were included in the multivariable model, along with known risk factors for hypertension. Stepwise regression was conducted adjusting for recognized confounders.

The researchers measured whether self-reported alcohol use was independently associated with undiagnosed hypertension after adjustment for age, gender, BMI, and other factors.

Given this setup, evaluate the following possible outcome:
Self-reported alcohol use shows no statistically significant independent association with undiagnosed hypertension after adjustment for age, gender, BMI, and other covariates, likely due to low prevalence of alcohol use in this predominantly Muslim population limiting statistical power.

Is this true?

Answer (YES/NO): NO